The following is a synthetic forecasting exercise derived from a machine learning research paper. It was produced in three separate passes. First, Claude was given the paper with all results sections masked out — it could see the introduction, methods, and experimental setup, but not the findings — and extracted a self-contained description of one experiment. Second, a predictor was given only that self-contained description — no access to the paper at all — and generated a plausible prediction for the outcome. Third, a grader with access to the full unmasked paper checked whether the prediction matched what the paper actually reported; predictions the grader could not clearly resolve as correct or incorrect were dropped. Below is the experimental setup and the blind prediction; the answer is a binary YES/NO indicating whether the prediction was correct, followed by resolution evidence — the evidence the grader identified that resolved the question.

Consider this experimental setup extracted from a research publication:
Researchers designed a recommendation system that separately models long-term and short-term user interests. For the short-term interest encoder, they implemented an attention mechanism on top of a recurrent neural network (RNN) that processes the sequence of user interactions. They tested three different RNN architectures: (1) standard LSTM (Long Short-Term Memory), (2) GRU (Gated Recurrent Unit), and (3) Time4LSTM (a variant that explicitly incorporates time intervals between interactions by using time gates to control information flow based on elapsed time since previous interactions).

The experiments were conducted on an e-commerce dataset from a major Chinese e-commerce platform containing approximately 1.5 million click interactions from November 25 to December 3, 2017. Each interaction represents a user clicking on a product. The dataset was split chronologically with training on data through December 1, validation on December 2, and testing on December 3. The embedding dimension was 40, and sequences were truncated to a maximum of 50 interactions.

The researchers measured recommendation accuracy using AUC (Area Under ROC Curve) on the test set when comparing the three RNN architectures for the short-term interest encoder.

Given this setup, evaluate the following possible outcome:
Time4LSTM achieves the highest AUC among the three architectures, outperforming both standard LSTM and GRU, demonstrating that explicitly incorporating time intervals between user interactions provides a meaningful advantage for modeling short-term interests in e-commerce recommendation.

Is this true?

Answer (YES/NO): YES